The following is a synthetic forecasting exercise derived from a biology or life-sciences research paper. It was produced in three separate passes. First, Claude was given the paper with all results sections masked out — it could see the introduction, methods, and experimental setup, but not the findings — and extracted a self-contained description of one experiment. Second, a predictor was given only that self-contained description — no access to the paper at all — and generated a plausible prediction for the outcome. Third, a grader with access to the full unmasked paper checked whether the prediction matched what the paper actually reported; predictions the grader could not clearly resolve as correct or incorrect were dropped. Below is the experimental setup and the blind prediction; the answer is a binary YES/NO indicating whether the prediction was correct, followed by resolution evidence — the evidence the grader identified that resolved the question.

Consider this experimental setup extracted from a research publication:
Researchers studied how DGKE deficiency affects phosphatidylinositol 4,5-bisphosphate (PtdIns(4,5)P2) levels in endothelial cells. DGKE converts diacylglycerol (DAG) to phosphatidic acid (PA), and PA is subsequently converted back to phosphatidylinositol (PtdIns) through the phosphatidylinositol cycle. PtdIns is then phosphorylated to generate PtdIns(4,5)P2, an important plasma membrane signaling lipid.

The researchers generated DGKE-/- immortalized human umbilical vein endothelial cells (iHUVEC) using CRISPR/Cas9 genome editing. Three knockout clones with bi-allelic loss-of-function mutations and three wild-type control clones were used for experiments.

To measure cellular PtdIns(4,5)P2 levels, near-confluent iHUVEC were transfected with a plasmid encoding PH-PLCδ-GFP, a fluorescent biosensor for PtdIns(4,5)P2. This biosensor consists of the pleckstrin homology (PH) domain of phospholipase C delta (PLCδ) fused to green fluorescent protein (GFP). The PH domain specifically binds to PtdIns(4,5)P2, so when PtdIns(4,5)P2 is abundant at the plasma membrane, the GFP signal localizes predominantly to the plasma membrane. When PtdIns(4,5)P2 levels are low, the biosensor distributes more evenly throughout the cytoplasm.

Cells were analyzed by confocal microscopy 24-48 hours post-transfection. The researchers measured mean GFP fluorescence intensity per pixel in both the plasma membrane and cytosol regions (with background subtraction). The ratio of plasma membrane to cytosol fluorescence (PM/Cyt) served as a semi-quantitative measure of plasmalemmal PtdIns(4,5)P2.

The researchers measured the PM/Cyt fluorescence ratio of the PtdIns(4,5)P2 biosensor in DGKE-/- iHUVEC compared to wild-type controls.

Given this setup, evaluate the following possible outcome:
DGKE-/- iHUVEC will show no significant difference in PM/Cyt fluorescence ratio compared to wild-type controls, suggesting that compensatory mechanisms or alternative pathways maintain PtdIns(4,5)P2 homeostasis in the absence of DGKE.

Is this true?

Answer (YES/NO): NO